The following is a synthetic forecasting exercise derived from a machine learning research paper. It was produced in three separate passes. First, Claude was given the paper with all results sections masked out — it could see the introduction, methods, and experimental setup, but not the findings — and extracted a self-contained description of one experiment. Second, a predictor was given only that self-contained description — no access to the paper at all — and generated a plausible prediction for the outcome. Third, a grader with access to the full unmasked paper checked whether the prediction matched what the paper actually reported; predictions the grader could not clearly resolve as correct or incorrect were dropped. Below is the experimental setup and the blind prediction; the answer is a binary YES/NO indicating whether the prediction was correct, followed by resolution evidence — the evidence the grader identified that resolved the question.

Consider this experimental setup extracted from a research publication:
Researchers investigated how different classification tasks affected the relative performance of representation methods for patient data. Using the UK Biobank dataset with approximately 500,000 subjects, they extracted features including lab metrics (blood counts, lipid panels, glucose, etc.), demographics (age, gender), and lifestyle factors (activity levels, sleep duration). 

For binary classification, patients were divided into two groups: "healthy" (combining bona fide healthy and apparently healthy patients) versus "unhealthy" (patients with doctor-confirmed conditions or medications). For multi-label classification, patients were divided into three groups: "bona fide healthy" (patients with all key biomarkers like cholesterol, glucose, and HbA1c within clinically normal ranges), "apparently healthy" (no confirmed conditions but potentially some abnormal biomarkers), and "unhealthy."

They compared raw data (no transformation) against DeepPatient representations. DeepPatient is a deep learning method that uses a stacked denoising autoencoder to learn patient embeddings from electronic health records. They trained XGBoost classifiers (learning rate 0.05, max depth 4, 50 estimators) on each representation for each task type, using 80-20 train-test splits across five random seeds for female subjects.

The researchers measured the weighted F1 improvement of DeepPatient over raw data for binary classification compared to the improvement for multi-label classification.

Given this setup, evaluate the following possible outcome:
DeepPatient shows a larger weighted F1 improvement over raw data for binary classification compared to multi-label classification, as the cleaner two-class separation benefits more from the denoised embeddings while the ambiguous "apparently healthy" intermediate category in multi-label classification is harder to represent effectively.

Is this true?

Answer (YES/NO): NO